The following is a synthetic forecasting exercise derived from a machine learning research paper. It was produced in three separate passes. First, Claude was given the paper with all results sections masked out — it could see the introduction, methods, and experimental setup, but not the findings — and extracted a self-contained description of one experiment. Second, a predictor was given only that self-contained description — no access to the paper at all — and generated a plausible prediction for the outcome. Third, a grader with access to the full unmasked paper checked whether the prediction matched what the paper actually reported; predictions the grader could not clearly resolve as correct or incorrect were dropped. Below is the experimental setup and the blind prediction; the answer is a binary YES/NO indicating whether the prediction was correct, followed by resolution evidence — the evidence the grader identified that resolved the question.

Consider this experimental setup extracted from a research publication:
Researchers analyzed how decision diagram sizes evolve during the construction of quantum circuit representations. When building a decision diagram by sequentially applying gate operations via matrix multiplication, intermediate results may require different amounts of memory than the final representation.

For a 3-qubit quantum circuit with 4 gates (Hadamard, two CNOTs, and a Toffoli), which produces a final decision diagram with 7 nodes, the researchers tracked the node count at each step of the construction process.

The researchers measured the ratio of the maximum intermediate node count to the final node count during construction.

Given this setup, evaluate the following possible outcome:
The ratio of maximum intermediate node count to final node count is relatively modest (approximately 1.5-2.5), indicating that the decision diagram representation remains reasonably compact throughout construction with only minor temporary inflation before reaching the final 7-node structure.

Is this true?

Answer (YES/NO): NO